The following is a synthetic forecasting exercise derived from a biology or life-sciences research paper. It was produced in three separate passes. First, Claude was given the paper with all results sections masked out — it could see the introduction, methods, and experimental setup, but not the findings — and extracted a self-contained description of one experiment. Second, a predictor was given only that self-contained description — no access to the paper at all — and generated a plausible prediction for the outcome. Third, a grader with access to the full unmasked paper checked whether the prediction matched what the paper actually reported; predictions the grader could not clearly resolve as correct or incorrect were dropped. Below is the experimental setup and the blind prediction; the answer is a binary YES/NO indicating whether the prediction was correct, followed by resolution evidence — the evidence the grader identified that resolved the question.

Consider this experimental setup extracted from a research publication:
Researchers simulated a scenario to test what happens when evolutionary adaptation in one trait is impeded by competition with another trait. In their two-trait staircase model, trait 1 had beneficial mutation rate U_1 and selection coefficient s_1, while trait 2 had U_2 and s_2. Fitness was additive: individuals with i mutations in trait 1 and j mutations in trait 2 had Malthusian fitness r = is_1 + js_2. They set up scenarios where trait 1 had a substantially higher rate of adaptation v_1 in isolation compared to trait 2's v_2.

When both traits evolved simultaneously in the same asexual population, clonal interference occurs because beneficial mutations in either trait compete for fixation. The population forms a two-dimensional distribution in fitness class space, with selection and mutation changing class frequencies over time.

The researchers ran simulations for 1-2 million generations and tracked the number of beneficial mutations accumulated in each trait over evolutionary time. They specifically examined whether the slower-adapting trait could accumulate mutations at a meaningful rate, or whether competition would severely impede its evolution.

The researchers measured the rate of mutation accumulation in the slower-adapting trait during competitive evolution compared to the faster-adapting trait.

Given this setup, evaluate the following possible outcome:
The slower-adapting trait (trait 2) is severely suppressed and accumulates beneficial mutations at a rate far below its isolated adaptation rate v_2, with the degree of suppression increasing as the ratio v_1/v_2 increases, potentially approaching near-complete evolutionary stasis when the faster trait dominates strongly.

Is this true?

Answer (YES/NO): YES